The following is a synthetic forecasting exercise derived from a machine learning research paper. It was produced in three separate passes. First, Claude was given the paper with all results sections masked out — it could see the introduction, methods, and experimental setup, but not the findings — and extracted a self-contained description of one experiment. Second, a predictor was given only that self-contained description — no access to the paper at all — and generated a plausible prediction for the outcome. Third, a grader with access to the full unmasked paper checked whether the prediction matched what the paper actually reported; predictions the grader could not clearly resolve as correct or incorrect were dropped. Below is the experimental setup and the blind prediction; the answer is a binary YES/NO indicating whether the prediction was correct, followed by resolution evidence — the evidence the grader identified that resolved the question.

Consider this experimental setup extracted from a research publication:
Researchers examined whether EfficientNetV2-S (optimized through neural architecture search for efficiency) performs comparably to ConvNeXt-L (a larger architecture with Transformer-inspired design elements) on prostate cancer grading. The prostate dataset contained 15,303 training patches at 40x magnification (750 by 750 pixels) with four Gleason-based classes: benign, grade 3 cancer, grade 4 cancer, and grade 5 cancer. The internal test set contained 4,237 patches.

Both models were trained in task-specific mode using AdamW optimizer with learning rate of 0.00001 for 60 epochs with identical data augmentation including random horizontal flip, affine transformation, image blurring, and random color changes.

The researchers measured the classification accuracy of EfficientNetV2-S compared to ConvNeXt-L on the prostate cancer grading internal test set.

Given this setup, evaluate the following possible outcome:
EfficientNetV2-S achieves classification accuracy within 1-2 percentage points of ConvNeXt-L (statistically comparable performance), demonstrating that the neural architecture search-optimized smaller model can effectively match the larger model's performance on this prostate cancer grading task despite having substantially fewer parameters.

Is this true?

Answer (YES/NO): YES